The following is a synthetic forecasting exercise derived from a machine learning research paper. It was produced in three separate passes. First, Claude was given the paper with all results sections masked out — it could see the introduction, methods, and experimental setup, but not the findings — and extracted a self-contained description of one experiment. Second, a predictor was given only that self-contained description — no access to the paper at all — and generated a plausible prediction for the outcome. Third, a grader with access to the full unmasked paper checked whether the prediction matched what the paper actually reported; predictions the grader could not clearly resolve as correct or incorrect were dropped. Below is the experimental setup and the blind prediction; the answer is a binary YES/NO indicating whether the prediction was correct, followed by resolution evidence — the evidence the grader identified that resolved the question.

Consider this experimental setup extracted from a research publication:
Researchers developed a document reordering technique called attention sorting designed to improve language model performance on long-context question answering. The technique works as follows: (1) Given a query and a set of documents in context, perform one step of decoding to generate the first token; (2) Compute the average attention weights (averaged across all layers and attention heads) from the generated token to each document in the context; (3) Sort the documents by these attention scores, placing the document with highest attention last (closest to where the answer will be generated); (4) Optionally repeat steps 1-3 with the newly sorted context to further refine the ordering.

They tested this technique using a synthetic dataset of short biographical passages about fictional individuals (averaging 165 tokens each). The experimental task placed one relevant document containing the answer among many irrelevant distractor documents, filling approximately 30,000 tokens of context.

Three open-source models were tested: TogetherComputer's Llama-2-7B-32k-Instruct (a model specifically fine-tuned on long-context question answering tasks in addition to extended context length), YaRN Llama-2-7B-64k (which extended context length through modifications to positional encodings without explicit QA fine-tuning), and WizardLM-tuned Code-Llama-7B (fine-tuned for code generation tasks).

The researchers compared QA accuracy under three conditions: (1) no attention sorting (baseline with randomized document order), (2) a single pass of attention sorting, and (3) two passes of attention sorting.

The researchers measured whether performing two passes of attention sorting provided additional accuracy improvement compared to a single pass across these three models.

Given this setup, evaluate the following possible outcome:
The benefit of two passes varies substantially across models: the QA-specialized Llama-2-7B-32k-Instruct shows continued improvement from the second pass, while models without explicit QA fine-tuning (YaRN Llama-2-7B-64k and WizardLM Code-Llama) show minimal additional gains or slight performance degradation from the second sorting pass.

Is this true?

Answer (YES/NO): NO